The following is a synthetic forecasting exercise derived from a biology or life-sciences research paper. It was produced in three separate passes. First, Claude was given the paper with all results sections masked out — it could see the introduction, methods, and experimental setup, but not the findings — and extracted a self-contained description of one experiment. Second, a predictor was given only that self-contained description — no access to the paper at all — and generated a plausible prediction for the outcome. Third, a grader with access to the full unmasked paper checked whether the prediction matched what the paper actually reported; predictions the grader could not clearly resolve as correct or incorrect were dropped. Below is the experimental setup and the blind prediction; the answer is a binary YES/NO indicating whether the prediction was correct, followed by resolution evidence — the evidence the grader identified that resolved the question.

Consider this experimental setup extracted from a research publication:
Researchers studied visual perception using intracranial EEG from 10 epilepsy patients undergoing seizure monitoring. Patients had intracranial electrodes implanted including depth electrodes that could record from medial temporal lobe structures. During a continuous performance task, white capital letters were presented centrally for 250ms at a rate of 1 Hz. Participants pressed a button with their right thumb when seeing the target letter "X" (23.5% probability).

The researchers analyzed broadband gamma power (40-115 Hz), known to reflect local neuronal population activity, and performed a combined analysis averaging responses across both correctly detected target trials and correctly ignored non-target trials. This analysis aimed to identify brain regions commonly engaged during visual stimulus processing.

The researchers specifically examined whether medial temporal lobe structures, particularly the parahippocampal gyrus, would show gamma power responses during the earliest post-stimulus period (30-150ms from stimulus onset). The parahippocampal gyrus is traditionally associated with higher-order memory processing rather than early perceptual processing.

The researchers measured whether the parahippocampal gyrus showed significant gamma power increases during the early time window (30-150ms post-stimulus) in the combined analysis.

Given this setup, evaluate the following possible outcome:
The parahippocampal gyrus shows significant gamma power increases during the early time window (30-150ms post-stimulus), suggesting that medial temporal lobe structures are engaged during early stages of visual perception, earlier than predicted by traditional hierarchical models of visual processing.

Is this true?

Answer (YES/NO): YES